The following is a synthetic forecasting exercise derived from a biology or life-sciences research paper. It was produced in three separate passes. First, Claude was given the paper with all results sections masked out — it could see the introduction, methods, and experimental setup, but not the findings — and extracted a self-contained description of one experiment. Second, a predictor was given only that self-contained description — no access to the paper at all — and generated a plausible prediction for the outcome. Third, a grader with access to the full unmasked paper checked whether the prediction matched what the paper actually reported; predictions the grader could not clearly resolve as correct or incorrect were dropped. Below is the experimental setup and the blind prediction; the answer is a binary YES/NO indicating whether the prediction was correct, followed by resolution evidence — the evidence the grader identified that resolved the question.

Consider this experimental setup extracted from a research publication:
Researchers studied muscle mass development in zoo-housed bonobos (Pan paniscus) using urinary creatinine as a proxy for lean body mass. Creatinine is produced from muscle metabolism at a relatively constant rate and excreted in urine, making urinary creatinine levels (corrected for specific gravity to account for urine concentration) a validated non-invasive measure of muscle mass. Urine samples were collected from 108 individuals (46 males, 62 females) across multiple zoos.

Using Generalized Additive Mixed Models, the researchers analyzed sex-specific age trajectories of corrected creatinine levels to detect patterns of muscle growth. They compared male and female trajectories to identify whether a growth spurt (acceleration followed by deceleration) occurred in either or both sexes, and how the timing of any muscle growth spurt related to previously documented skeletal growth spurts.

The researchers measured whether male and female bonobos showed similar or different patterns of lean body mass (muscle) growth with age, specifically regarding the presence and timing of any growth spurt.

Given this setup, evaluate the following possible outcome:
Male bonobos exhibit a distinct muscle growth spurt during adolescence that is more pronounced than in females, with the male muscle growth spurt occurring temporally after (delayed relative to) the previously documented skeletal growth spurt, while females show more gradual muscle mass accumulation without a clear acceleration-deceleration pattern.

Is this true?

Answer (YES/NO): YES